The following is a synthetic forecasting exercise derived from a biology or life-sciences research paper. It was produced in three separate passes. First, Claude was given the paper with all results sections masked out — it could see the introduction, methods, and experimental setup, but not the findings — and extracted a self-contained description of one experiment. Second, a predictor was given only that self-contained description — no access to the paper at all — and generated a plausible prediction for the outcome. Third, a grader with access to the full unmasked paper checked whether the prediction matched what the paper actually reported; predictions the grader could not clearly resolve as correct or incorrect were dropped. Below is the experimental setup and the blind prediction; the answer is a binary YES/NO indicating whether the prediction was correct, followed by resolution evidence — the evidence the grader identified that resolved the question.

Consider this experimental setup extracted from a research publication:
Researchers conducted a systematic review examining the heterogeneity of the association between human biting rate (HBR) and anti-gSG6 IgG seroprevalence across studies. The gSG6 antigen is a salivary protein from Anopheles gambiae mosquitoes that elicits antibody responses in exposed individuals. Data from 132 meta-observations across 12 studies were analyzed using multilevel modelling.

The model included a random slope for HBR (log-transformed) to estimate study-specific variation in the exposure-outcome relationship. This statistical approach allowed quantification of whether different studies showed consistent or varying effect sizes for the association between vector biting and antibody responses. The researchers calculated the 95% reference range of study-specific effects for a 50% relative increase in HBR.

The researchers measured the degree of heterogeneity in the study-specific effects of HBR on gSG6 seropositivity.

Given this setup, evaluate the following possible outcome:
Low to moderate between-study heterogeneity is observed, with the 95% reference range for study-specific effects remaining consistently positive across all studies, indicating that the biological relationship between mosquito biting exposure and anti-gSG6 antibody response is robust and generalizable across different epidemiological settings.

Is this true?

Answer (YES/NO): NO